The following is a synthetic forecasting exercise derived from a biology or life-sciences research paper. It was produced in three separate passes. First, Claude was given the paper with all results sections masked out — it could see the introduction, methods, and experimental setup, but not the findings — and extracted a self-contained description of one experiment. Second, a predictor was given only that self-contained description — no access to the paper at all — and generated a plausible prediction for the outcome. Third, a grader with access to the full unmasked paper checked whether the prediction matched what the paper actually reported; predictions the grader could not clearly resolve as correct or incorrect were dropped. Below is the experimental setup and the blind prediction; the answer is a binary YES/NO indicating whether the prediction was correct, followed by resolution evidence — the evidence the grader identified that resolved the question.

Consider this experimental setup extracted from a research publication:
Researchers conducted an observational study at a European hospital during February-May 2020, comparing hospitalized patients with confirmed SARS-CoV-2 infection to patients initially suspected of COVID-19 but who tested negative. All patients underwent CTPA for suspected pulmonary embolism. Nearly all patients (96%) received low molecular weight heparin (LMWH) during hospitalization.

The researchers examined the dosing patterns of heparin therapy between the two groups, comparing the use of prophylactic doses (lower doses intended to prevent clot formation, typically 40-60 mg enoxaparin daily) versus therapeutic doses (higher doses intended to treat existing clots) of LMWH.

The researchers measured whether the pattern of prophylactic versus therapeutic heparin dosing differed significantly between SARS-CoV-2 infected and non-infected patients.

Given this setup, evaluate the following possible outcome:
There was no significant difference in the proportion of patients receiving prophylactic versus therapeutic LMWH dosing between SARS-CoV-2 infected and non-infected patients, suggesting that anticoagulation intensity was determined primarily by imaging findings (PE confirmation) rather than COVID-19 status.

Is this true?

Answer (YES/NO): NO